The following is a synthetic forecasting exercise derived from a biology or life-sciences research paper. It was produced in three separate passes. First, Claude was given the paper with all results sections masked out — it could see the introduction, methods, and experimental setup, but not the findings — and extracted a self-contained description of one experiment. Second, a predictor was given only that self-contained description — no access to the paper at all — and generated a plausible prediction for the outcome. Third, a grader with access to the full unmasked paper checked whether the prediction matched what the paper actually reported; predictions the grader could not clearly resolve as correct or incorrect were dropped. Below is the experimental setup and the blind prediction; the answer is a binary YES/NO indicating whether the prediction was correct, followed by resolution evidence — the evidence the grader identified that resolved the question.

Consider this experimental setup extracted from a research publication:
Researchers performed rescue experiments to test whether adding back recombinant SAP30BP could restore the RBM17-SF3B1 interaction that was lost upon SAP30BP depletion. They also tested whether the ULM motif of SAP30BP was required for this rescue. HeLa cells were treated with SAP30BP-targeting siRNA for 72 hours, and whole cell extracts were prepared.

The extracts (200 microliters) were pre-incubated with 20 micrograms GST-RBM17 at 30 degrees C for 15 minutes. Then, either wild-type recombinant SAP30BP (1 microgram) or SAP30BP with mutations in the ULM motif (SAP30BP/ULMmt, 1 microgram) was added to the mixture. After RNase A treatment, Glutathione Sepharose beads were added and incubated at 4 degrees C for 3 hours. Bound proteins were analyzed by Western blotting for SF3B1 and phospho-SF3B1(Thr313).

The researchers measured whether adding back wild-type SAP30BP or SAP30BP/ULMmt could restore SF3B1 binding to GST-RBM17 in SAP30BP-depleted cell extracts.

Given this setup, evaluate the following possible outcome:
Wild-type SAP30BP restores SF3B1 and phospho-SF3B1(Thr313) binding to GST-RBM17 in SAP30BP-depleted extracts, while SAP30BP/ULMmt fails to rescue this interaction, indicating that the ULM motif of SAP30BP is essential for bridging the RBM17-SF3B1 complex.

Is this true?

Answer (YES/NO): YES